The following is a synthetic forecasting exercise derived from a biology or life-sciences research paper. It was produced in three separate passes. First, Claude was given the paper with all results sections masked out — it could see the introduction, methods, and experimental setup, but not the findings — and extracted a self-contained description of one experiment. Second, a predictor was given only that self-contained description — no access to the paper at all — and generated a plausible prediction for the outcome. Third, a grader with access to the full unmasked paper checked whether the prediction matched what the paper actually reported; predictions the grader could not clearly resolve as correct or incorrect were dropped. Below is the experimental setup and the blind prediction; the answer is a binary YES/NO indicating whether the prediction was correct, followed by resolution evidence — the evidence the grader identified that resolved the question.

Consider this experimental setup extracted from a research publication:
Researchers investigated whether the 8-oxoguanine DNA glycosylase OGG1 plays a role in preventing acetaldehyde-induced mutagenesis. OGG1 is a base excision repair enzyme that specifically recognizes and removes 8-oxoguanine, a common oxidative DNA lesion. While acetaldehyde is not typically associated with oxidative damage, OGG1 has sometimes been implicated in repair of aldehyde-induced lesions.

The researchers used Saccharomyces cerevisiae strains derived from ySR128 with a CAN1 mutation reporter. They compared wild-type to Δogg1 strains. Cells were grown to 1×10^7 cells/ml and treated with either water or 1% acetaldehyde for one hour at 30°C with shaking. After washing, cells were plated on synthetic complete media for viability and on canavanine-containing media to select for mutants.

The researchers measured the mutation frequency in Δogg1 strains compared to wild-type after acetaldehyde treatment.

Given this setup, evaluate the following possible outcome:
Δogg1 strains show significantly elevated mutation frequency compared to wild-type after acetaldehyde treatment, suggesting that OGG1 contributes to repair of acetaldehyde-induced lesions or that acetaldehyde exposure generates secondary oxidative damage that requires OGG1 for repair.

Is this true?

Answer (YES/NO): NO